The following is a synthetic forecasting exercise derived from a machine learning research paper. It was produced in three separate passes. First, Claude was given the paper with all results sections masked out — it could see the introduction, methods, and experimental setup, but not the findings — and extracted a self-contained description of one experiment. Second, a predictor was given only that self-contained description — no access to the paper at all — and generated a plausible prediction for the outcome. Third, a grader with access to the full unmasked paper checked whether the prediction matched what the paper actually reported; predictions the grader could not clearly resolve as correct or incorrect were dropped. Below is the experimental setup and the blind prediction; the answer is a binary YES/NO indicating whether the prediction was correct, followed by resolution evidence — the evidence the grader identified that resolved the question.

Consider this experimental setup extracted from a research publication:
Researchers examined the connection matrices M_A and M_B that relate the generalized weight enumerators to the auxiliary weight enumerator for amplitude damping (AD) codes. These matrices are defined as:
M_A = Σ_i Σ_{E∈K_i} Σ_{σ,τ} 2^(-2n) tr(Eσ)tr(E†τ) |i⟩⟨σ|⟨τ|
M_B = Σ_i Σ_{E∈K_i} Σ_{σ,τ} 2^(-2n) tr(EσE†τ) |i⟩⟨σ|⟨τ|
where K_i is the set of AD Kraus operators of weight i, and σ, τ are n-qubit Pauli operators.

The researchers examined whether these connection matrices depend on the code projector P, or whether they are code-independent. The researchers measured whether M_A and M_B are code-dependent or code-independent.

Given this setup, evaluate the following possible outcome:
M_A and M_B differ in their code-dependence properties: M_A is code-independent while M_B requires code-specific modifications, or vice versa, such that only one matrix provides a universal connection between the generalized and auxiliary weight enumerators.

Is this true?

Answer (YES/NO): NO